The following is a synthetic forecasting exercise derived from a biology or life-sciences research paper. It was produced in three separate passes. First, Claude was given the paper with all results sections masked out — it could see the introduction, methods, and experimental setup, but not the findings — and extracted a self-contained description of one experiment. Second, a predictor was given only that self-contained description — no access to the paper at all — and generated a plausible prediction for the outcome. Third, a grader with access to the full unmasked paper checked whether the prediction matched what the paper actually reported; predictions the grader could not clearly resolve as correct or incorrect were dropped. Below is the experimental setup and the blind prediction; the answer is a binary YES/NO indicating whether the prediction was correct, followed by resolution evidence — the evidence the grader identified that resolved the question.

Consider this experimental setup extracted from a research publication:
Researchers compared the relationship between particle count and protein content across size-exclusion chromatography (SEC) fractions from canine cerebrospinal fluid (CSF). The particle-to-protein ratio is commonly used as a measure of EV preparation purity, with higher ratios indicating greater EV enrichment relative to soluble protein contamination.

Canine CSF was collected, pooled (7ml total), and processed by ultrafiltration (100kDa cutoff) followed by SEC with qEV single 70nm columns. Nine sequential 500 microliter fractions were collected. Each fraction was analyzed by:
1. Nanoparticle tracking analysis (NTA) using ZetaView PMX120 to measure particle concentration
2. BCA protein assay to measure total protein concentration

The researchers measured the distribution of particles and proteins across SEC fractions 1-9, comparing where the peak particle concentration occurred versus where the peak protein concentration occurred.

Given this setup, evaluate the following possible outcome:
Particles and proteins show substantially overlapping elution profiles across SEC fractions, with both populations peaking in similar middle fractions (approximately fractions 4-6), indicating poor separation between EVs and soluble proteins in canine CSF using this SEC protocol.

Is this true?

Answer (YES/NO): NO